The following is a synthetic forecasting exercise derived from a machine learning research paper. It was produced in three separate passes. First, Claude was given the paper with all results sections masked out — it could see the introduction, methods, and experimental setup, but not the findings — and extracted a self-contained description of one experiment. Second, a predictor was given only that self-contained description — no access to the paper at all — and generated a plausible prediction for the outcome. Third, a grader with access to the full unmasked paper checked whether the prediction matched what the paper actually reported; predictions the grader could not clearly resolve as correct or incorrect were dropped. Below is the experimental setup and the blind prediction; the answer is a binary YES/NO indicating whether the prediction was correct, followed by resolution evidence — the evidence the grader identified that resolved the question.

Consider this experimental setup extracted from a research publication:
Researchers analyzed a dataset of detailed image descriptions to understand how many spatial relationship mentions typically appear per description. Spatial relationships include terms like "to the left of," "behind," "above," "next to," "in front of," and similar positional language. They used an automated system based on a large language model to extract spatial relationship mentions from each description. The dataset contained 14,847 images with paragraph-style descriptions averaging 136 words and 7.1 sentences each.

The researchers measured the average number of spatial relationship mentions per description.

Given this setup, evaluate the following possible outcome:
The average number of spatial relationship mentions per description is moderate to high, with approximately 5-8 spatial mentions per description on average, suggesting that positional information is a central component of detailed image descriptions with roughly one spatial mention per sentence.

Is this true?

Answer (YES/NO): NO